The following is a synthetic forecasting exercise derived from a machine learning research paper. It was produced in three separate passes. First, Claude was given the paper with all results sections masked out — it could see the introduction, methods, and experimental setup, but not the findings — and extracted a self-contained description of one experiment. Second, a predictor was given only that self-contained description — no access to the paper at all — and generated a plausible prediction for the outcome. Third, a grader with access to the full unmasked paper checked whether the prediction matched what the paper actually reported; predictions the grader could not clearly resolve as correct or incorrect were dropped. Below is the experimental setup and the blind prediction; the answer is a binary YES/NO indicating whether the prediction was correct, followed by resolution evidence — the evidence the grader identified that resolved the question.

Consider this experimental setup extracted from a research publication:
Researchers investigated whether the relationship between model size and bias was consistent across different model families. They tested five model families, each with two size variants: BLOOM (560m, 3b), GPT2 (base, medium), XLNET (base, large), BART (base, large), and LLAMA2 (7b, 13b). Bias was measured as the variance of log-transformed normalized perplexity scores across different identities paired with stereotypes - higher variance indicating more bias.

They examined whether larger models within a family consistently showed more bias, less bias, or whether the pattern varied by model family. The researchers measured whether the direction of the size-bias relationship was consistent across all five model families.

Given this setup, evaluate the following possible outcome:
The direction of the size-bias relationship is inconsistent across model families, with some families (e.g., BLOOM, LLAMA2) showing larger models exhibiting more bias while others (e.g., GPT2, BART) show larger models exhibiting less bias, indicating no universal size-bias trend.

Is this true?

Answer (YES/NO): NO